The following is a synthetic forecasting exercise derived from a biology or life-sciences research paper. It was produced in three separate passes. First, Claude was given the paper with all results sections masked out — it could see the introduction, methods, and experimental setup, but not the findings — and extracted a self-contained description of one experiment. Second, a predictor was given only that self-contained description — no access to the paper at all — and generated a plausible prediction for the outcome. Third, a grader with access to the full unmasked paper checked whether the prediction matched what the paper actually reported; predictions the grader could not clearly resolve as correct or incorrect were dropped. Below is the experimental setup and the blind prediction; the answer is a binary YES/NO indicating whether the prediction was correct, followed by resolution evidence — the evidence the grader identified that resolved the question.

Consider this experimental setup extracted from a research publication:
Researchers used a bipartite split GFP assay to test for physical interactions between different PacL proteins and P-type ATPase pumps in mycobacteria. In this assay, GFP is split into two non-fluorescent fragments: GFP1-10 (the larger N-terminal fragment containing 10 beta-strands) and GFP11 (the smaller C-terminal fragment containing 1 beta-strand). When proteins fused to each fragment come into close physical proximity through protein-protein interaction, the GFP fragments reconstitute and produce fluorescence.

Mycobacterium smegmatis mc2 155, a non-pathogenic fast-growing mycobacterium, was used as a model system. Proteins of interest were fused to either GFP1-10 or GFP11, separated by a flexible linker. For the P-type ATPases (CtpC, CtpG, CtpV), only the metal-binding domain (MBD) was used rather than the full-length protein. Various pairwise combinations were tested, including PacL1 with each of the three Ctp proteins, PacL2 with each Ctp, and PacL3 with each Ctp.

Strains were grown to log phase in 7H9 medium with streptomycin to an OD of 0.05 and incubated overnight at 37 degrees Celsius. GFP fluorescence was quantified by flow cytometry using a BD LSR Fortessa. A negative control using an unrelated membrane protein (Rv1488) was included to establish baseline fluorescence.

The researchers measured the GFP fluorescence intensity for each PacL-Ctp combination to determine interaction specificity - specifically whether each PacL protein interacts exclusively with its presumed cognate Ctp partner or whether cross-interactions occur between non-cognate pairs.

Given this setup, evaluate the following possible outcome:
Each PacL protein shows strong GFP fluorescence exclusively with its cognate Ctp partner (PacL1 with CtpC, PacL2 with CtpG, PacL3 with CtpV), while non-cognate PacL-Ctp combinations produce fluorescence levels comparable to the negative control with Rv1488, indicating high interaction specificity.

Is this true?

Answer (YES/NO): NO